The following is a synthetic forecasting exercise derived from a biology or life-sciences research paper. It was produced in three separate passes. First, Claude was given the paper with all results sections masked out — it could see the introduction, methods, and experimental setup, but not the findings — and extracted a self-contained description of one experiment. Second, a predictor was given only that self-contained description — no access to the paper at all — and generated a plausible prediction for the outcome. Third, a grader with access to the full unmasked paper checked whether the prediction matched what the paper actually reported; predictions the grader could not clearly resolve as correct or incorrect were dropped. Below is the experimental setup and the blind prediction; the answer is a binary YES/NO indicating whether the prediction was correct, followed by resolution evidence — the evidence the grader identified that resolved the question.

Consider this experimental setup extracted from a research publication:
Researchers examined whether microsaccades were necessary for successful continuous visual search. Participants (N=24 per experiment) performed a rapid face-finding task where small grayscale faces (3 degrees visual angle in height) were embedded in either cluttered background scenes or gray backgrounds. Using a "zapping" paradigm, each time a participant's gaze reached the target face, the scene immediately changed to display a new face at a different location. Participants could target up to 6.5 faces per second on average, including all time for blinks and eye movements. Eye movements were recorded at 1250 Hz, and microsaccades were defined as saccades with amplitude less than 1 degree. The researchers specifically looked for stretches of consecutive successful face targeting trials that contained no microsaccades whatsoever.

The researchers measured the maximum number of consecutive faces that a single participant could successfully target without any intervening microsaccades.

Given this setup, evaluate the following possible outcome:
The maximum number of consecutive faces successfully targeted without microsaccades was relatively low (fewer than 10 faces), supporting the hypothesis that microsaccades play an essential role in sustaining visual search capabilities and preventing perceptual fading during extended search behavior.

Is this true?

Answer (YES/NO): NO